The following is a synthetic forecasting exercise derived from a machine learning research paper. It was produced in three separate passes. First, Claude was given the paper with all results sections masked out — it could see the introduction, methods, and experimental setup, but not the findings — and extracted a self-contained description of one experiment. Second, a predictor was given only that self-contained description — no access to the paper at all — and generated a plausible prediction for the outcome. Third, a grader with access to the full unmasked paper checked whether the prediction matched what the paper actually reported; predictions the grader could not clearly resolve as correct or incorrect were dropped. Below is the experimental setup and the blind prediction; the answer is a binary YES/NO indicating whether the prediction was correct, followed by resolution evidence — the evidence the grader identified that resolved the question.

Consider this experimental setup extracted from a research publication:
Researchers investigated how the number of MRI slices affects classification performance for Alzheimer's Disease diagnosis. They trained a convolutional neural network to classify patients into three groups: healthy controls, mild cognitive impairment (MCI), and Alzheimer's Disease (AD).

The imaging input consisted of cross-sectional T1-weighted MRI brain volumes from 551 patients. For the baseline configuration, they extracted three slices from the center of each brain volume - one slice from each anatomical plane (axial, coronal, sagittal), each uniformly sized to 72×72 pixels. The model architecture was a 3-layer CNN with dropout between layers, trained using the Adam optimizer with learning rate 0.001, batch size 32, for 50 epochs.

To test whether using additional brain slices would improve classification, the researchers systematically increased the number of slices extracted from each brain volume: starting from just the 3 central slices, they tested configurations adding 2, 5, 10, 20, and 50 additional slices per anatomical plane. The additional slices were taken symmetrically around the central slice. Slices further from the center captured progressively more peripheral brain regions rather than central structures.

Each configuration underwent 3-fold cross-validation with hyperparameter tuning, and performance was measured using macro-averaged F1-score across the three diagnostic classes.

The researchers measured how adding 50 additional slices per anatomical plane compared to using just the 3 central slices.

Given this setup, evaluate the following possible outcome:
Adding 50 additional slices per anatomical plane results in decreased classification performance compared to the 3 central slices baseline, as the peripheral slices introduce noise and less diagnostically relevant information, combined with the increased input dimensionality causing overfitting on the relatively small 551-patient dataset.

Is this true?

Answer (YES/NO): YES